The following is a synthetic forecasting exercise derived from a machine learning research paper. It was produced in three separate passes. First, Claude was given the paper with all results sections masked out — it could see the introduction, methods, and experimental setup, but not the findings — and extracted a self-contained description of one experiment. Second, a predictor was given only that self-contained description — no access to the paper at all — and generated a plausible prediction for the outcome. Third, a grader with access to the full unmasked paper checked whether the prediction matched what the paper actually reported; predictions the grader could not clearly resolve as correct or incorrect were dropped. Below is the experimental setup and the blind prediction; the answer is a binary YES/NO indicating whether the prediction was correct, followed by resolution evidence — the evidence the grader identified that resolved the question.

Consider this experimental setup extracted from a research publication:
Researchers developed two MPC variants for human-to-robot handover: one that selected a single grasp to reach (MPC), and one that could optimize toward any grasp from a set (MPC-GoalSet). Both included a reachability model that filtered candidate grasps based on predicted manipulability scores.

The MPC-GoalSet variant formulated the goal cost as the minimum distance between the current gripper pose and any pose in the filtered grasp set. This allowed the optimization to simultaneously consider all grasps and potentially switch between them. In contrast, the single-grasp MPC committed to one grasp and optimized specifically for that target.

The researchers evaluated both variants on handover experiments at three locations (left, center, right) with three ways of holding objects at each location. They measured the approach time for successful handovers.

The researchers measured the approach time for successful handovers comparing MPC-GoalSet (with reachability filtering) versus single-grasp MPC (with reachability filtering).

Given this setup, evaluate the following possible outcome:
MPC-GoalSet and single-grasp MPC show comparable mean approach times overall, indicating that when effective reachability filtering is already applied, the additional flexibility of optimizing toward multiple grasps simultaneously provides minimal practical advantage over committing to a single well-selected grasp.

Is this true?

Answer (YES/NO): NO